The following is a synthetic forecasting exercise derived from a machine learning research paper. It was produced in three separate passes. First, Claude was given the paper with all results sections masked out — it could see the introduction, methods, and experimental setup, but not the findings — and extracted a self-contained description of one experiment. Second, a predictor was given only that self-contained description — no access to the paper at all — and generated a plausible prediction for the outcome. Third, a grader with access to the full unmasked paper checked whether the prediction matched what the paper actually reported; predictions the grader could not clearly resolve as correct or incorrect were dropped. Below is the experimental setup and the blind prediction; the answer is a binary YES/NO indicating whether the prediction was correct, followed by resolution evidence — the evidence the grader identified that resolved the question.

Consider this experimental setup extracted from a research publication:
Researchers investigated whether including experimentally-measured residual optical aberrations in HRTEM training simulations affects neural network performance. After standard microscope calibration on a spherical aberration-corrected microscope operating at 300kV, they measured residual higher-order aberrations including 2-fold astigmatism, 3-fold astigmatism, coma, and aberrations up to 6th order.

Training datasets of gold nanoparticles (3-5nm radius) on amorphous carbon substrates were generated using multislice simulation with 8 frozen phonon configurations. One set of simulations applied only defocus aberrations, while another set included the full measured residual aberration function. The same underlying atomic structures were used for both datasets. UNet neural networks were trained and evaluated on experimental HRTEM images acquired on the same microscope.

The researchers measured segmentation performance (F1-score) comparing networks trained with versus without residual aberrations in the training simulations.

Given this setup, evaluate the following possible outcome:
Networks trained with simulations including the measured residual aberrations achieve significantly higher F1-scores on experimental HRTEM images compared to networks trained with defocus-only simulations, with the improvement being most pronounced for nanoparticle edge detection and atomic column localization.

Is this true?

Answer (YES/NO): NO